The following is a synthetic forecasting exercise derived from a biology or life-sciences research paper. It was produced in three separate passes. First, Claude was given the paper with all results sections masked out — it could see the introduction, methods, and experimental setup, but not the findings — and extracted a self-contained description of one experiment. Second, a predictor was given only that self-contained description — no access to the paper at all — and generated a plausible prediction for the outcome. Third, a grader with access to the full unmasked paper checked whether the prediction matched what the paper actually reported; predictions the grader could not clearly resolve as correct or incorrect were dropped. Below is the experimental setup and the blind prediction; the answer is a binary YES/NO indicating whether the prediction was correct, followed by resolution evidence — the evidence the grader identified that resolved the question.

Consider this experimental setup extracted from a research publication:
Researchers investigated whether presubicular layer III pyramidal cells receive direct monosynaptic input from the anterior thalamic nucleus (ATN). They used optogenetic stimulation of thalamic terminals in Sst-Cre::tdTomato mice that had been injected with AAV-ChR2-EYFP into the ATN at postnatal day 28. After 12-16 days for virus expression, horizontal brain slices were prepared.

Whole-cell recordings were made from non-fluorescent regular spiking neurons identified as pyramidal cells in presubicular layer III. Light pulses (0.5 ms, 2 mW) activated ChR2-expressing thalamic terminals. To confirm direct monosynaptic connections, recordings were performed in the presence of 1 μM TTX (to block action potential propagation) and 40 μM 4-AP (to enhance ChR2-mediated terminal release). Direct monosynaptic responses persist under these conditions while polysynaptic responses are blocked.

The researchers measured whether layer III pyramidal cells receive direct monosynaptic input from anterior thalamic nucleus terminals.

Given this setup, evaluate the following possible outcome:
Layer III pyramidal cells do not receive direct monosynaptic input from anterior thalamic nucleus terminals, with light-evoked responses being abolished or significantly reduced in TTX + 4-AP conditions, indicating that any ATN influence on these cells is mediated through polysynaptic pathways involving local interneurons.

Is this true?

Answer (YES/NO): NO